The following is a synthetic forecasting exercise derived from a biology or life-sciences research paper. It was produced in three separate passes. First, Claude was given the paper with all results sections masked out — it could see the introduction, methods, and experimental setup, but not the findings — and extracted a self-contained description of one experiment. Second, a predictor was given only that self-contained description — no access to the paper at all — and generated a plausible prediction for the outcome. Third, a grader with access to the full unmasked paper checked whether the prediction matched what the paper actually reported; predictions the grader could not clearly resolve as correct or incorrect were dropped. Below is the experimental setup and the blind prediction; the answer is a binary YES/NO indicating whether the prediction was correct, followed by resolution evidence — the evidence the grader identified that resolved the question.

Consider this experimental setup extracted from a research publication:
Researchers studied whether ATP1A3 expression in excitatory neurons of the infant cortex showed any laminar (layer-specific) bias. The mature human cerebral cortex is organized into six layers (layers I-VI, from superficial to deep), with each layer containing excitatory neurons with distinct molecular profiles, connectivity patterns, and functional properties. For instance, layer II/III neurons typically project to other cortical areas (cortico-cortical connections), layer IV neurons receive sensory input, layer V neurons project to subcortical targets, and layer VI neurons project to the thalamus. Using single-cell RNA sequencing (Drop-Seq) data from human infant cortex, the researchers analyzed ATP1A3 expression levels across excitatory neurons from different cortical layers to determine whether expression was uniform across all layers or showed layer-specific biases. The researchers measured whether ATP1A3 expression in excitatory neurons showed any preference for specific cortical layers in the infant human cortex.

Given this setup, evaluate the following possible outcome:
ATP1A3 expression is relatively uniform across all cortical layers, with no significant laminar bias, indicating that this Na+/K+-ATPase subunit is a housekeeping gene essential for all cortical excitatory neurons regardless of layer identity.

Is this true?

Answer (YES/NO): NO